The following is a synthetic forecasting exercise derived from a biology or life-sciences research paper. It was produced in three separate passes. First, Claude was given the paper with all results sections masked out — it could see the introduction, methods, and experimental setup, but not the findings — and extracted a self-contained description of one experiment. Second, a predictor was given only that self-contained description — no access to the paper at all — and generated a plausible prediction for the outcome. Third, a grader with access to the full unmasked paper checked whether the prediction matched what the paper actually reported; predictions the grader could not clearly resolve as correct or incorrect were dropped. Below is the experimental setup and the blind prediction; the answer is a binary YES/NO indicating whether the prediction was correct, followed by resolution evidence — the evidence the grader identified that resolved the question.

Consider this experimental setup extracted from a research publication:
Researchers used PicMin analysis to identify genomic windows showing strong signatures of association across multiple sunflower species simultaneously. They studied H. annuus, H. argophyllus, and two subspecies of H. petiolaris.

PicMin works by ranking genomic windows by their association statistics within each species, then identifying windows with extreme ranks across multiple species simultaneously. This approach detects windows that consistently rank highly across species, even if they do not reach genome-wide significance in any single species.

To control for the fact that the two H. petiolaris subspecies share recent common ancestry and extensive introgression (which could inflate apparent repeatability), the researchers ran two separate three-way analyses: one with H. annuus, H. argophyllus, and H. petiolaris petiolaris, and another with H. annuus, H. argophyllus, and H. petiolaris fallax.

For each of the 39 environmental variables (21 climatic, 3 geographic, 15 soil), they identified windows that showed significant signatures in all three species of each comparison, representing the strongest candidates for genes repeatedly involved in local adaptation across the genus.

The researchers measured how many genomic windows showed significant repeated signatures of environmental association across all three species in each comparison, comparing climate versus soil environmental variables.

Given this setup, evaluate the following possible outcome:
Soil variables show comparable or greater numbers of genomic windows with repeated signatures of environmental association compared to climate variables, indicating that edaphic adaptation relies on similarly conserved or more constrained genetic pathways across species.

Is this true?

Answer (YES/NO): NO